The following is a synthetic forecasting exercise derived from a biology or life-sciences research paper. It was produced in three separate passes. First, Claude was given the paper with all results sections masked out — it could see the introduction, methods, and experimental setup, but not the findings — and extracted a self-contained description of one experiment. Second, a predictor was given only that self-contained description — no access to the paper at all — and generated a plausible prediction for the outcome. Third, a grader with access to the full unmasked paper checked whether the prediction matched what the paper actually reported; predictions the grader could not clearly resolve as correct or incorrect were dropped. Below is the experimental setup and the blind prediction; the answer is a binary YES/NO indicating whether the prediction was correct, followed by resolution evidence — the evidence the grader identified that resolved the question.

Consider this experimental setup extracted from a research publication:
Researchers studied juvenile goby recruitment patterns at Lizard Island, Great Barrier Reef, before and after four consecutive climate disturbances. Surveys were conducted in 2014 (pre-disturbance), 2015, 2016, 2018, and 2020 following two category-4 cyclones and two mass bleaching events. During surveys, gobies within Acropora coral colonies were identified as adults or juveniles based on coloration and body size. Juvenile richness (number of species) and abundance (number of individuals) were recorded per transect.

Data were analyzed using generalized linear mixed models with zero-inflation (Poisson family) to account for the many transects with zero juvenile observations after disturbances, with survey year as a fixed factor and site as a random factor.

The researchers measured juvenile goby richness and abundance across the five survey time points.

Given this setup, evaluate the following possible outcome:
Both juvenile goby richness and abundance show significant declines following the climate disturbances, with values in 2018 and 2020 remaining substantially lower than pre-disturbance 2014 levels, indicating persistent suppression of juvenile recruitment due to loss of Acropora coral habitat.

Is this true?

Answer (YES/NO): NO